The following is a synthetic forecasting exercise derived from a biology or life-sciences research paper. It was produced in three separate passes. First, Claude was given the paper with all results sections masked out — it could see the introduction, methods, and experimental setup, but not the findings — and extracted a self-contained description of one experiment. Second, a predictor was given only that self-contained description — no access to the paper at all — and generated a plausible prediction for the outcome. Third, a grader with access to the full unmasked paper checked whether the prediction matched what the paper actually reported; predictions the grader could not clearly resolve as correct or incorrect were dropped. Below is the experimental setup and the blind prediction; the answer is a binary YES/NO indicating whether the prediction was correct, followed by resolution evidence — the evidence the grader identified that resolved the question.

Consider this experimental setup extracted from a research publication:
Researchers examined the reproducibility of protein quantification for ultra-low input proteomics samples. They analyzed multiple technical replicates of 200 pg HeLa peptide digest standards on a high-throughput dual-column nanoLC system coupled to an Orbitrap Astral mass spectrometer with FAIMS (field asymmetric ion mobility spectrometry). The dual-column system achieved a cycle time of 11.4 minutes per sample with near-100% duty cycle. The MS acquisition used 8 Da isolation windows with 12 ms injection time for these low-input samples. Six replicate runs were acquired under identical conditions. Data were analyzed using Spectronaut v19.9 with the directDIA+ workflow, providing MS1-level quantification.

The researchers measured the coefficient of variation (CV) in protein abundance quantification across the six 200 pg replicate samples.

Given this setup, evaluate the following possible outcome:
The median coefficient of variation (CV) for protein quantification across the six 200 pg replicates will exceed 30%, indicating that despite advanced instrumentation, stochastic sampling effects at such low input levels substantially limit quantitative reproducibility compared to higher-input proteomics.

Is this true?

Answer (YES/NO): NO